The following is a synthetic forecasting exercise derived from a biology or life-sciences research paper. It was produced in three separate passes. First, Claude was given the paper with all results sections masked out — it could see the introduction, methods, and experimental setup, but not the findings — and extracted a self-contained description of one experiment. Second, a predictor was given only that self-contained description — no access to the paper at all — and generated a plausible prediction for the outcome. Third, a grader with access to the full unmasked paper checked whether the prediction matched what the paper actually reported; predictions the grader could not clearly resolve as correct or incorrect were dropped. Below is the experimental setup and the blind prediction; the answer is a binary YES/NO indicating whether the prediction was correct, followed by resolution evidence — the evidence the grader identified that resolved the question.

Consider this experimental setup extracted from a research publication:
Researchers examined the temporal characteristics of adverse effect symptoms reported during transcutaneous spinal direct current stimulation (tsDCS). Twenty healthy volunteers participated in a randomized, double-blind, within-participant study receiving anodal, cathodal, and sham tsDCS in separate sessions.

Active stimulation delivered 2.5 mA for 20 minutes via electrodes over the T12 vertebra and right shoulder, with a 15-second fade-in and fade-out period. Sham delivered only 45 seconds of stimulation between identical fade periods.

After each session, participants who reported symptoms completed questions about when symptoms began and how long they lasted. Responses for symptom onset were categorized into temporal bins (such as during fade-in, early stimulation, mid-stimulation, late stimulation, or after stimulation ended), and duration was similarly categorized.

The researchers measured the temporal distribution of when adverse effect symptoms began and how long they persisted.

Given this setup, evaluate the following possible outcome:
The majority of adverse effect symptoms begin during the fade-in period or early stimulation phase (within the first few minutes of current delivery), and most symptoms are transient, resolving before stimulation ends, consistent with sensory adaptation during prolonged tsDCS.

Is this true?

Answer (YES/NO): NO